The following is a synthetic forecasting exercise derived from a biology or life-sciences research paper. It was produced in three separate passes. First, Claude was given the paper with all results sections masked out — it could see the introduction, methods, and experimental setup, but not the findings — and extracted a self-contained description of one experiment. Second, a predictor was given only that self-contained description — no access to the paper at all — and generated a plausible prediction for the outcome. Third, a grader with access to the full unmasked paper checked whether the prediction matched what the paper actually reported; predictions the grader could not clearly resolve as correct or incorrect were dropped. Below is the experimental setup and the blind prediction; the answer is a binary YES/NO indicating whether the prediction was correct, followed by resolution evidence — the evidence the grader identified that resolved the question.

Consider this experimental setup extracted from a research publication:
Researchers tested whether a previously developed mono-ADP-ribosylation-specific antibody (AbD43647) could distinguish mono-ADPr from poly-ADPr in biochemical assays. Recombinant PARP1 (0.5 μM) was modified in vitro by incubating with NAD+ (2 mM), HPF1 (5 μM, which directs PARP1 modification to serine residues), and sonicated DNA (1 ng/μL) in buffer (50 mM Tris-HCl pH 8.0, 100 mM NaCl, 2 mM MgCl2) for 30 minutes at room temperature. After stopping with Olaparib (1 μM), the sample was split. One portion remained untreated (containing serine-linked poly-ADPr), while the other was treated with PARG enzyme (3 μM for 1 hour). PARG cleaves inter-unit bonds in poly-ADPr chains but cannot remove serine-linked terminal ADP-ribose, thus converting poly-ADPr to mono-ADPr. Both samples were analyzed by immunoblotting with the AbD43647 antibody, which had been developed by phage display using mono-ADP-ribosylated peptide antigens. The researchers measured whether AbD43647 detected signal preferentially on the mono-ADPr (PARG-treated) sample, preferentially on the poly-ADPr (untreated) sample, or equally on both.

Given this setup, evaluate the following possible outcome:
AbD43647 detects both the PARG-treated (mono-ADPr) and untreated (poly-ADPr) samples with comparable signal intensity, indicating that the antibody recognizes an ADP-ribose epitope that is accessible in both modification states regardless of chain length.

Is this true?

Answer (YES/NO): NO